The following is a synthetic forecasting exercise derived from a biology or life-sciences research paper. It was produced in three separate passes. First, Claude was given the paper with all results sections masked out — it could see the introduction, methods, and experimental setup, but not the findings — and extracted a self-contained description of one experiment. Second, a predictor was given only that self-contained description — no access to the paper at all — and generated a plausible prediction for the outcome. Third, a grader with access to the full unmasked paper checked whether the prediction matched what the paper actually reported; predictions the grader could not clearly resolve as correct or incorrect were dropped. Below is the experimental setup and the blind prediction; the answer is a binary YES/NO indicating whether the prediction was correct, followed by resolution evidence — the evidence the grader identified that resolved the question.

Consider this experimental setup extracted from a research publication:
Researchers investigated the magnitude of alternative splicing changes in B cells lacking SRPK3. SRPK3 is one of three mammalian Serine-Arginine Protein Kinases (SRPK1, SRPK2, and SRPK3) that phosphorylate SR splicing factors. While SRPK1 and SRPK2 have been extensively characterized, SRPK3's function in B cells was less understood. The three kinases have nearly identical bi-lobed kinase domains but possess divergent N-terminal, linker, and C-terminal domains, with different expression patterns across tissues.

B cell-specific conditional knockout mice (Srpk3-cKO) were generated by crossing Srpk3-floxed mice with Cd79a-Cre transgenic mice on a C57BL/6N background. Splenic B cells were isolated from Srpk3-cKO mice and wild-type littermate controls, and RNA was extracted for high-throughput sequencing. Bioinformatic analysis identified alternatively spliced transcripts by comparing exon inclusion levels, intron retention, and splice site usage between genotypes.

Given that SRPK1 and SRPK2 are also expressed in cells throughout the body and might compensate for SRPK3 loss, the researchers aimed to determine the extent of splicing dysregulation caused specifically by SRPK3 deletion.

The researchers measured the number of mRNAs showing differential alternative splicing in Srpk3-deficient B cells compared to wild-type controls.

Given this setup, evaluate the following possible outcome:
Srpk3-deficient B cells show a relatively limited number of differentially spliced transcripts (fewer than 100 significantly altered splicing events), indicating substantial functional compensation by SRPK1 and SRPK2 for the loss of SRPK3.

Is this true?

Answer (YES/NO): NO